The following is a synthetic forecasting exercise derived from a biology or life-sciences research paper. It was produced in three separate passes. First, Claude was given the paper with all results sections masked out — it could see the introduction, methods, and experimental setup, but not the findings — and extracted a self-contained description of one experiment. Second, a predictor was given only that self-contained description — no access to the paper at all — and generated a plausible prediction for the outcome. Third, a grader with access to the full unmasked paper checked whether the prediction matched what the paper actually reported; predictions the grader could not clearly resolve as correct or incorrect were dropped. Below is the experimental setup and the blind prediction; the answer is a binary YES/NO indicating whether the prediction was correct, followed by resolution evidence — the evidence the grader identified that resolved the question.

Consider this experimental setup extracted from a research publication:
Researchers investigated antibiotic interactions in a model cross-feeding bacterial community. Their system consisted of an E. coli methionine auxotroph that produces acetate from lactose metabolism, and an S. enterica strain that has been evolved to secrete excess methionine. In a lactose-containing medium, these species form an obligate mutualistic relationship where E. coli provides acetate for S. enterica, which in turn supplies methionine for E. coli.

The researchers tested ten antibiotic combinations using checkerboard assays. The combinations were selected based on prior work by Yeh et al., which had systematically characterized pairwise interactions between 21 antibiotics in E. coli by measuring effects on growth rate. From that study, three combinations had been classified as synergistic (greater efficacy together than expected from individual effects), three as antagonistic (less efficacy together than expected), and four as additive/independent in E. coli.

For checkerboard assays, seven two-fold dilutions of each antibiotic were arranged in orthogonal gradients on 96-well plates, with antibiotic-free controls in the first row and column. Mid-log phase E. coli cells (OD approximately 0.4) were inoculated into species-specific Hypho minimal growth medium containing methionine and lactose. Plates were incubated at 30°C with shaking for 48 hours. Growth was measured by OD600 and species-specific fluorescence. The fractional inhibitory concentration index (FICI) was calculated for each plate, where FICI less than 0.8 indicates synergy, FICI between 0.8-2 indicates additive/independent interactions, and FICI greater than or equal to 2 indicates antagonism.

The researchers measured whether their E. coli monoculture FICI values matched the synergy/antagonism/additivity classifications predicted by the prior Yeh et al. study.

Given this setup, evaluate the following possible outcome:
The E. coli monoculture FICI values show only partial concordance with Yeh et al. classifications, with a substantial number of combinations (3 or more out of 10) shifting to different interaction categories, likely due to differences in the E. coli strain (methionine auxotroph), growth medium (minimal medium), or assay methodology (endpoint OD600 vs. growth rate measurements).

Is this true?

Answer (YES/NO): YES